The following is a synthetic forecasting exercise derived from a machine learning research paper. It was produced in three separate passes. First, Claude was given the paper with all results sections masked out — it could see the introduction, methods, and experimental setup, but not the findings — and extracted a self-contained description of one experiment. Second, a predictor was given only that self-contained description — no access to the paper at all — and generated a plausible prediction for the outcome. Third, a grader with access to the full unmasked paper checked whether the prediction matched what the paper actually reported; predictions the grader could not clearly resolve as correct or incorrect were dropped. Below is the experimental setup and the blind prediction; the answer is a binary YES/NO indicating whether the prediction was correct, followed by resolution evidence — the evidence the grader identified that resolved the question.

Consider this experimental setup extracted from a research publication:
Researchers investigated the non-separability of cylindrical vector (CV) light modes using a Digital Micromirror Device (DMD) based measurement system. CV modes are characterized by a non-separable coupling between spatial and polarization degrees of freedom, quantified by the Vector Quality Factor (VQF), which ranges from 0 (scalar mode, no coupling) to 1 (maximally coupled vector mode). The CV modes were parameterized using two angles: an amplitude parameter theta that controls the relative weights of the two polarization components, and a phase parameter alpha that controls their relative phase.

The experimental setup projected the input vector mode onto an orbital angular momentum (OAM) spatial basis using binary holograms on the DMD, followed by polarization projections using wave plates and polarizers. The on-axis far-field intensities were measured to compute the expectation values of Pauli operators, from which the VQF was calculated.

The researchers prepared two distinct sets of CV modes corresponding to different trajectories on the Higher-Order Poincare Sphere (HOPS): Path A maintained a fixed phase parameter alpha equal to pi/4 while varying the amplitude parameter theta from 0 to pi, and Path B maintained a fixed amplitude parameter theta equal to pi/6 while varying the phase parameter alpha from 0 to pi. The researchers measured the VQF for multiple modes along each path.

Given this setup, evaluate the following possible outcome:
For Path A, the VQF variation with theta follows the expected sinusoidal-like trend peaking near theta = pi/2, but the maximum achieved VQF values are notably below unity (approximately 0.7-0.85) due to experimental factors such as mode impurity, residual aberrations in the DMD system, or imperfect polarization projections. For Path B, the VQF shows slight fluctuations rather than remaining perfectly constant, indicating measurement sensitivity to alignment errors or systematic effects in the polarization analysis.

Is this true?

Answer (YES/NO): NO